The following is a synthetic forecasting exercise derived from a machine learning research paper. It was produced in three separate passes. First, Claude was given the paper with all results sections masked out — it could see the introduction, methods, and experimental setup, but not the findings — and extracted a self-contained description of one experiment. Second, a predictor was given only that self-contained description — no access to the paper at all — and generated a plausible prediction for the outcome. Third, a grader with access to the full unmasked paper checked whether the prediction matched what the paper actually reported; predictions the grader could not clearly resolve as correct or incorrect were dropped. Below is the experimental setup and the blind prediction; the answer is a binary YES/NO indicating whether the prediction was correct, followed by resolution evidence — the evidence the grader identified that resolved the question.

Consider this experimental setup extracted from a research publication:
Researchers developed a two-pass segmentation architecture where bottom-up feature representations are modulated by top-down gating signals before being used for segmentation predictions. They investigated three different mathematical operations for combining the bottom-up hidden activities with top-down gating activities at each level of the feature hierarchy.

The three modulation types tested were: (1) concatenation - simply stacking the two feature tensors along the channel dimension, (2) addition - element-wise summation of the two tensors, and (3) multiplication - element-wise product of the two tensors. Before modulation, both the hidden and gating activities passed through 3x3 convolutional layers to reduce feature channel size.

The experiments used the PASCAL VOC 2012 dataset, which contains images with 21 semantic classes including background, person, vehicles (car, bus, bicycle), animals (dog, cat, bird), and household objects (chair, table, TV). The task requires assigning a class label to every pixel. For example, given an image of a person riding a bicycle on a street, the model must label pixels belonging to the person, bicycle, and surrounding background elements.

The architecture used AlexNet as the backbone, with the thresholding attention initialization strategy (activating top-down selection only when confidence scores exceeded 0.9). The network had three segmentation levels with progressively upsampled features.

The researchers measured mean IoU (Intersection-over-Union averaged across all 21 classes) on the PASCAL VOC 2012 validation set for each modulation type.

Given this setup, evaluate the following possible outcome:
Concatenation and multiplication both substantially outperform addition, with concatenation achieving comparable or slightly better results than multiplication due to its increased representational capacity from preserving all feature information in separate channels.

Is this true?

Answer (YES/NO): NO